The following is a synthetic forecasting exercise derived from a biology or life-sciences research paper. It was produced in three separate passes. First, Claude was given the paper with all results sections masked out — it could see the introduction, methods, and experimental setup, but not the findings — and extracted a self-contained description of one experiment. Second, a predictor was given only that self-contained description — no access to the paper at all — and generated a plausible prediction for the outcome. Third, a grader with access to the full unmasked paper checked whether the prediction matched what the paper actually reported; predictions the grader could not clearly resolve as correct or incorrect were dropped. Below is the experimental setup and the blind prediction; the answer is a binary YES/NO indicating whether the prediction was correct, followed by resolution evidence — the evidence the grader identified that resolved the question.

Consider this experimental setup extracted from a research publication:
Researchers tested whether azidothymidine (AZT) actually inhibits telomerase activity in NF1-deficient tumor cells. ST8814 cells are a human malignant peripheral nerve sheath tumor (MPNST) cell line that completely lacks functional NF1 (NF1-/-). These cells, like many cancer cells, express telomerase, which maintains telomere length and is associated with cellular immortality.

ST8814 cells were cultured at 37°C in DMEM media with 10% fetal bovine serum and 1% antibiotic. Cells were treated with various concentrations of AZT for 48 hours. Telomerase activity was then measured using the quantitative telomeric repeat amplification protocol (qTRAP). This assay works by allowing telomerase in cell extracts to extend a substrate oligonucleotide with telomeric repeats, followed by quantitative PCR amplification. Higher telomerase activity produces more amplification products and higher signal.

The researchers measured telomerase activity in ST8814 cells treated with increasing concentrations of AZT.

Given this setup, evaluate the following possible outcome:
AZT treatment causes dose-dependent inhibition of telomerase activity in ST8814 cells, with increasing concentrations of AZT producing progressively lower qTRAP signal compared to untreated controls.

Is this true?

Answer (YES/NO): YES